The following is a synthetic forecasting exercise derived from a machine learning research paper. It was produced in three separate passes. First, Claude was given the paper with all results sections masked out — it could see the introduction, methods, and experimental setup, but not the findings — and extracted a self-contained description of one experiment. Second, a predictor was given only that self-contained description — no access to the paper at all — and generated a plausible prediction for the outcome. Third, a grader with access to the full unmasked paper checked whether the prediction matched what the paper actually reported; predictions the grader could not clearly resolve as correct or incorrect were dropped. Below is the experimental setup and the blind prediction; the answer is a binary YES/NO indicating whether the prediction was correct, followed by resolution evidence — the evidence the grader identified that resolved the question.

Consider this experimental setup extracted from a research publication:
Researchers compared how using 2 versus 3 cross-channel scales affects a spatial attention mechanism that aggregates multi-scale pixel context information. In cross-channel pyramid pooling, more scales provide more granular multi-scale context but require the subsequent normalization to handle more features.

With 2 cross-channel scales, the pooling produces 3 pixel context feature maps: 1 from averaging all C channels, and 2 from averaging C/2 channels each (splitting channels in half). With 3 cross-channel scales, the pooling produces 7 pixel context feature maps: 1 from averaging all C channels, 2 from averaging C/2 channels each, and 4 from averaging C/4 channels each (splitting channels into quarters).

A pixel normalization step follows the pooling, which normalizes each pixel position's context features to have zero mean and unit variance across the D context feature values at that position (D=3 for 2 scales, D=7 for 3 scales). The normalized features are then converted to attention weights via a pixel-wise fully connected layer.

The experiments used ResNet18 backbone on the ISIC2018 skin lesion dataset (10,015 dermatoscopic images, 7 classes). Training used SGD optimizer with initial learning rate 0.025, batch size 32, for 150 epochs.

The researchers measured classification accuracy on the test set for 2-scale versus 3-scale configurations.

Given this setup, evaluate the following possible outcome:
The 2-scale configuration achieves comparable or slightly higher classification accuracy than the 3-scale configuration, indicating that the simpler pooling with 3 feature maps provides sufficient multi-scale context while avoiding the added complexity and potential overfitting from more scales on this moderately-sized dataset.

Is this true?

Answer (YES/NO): NO